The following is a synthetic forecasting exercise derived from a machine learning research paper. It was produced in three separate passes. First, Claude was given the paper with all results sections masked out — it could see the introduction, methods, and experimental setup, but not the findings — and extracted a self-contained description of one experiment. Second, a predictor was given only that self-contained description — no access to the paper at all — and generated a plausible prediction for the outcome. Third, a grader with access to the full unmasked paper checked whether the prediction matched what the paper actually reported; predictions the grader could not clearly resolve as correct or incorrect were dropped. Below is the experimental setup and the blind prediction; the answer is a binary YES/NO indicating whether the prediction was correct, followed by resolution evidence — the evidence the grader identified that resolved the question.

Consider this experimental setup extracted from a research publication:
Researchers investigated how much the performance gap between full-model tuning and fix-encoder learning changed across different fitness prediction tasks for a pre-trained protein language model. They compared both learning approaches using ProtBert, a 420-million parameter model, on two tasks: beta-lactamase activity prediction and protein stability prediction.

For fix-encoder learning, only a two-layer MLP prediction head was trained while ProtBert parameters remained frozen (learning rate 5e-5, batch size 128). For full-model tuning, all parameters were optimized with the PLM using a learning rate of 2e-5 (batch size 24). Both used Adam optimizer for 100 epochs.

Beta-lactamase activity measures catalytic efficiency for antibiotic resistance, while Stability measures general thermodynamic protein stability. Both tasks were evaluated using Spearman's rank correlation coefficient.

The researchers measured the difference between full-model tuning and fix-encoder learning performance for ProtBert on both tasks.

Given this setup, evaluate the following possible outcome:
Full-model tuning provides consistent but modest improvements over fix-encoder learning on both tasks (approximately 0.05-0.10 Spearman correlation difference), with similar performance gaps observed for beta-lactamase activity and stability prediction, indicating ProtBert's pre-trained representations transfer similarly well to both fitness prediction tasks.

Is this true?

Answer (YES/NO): NO